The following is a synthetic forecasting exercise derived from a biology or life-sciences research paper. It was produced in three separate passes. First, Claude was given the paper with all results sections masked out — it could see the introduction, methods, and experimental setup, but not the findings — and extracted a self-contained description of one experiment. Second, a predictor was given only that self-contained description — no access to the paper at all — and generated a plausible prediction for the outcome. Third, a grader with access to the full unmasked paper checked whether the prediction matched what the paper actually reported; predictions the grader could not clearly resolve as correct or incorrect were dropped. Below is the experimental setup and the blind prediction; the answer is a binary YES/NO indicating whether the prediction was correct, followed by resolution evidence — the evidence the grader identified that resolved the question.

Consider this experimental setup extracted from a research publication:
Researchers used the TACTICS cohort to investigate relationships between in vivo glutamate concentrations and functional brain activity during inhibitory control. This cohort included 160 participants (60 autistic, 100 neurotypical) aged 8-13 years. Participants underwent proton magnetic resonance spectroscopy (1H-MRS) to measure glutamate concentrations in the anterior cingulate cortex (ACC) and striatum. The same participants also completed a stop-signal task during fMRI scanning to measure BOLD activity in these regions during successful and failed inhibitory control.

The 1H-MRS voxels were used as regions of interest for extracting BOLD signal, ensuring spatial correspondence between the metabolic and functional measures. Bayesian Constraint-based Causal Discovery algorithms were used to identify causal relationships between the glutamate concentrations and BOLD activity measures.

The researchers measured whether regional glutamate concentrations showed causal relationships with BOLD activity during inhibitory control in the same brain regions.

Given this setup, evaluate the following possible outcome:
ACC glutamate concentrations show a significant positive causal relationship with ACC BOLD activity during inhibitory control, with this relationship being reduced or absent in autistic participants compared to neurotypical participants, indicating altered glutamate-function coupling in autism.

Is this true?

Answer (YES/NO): NO